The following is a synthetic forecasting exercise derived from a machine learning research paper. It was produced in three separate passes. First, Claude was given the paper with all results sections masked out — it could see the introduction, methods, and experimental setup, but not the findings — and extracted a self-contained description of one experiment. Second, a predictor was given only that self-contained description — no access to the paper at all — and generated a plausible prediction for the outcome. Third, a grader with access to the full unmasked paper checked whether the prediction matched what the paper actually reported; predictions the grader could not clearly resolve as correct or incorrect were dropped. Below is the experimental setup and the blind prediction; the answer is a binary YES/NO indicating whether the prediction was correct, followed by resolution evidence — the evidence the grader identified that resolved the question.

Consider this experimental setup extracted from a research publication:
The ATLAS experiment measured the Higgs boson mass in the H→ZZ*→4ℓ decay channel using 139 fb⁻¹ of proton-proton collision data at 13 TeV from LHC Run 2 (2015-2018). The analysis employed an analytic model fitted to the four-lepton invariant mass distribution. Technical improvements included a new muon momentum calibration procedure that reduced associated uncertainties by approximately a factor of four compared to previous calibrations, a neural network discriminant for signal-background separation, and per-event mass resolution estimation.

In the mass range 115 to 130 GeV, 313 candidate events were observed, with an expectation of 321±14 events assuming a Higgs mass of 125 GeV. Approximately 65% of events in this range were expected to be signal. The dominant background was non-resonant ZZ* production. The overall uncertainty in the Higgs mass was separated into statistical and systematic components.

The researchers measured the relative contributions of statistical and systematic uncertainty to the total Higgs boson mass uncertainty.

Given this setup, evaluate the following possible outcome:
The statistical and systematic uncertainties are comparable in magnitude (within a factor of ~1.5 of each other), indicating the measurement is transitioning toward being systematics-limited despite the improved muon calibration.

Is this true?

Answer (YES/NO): NO